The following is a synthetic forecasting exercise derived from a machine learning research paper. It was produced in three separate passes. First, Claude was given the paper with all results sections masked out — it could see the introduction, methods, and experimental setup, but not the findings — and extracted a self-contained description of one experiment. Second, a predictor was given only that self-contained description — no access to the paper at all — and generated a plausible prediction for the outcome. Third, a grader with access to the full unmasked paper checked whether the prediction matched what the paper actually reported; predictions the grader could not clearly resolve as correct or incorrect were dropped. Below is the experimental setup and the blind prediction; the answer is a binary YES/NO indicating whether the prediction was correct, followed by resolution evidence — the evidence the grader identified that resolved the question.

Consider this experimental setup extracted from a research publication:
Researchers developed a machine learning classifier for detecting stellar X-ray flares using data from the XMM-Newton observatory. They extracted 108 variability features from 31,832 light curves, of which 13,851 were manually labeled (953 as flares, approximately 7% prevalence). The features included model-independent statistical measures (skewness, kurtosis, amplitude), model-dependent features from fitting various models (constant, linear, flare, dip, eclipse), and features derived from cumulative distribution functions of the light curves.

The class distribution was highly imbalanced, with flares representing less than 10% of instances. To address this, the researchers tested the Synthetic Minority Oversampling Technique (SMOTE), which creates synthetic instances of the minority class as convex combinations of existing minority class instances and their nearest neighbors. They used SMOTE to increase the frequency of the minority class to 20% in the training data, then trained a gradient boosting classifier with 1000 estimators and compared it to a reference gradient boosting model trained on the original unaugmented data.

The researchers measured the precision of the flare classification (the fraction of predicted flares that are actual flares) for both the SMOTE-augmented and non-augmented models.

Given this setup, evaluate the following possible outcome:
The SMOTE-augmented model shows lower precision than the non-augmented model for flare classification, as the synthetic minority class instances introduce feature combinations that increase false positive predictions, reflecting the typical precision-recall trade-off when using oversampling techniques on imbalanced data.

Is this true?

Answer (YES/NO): YES